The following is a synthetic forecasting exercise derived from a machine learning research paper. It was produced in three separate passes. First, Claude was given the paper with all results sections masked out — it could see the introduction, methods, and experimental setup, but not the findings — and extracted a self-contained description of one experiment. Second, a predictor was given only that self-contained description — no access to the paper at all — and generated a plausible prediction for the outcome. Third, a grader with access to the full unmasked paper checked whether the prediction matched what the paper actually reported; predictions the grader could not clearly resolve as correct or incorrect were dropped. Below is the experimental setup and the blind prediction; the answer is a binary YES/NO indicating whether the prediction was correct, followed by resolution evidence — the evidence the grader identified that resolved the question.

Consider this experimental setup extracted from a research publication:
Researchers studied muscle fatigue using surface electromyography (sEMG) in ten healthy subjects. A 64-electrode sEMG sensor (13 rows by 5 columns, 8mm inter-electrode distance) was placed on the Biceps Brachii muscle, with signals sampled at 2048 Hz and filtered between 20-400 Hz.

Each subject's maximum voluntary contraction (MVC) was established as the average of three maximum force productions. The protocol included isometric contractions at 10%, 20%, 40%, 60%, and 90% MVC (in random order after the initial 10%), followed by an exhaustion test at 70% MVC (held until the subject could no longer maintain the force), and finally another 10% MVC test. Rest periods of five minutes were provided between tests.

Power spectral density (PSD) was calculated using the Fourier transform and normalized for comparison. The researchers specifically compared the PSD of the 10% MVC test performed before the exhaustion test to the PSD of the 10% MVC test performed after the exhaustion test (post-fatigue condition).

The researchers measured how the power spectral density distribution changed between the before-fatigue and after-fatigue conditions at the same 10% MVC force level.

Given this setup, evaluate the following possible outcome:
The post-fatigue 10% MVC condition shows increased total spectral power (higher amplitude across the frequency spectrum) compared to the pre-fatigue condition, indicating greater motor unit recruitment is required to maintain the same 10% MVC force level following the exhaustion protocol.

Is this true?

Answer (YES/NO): NO